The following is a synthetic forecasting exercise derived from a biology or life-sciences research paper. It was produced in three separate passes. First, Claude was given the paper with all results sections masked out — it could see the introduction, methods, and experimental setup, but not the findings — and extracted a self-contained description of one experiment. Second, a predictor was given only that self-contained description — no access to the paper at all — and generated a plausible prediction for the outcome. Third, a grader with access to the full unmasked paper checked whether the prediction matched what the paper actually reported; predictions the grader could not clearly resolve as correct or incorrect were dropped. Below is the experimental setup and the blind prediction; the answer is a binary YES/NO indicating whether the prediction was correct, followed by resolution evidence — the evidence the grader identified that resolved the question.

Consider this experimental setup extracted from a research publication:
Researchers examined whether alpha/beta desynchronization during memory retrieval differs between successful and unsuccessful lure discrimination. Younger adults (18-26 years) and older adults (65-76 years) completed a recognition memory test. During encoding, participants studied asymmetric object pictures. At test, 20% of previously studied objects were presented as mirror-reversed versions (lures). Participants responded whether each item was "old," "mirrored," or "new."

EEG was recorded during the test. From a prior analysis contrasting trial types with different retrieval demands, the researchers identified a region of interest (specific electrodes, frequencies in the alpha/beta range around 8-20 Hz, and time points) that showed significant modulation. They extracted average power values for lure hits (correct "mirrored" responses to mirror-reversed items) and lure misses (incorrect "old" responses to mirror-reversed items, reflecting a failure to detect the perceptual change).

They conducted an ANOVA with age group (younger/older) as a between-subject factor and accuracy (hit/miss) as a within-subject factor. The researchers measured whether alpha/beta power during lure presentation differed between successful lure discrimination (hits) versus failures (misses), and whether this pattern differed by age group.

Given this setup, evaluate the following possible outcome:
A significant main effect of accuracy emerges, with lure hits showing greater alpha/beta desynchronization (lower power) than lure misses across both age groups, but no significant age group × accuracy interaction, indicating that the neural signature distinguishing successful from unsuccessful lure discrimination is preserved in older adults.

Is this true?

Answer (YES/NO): YES